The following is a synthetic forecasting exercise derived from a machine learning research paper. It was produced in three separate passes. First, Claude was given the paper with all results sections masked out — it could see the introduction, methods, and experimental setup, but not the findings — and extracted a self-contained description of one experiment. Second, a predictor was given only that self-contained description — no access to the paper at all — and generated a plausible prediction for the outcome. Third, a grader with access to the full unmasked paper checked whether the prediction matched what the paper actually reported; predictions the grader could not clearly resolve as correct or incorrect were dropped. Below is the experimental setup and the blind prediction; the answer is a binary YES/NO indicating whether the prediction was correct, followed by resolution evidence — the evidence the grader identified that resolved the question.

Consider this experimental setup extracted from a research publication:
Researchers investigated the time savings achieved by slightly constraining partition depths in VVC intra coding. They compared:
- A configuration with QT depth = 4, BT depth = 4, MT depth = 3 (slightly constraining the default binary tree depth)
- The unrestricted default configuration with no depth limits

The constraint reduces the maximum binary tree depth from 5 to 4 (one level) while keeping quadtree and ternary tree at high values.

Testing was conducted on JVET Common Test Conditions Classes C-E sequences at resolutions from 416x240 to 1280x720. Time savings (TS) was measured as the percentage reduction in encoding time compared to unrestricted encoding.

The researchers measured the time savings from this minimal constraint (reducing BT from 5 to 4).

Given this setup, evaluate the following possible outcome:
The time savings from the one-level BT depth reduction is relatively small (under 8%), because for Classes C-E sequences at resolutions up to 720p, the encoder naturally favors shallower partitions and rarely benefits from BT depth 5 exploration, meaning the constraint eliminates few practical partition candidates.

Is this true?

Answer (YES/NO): YES